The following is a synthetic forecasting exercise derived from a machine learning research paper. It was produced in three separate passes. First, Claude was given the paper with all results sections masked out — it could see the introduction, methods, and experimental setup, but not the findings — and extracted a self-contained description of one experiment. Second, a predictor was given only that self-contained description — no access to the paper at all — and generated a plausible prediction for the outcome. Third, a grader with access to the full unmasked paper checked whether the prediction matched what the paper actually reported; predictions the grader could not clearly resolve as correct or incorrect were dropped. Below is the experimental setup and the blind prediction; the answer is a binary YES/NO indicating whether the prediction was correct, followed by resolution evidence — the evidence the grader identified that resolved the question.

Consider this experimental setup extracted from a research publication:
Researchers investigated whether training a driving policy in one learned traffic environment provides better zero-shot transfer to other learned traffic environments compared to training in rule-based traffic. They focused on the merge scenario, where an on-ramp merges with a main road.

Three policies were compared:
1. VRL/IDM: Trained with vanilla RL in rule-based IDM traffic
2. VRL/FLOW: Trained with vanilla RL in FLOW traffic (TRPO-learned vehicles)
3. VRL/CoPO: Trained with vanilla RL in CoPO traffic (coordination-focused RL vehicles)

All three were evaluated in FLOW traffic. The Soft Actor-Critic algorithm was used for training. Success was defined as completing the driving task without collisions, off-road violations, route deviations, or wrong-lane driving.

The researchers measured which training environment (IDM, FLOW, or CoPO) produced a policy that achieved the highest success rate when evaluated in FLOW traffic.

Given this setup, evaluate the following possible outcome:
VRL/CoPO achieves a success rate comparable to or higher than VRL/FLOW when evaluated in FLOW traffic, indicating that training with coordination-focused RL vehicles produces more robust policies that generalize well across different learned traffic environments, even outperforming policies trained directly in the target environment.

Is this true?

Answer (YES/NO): NO